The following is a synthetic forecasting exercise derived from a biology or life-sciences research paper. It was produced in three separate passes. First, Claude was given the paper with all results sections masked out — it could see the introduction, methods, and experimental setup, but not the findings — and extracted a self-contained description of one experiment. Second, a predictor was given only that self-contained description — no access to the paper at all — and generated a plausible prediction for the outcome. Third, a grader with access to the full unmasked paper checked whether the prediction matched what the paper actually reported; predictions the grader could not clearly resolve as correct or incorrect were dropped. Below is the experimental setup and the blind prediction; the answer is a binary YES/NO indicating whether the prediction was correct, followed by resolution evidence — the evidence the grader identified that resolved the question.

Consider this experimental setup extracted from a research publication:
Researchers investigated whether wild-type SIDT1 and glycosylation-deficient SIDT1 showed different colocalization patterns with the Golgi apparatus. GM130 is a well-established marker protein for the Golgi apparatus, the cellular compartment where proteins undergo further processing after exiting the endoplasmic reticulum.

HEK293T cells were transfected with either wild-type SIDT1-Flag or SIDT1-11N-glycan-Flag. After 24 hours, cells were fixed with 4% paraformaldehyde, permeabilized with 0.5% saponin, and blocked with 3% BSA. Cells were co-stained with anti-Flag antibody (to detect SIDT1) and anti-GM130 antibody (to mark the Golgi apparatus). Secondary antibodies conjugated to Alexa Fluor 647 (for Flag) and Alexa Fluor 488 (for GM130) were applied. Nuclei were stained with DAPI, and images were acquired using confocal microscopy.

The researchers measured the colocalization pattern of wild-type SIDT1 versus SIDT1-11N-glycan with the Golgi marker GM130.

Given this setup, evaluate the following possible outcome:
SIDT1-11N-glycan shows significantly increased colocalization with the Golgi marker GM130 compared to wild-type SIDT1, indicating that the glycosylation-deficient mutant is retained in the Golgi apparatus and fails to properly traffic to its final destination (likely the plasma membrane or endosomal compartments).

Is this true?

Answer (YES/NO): NO